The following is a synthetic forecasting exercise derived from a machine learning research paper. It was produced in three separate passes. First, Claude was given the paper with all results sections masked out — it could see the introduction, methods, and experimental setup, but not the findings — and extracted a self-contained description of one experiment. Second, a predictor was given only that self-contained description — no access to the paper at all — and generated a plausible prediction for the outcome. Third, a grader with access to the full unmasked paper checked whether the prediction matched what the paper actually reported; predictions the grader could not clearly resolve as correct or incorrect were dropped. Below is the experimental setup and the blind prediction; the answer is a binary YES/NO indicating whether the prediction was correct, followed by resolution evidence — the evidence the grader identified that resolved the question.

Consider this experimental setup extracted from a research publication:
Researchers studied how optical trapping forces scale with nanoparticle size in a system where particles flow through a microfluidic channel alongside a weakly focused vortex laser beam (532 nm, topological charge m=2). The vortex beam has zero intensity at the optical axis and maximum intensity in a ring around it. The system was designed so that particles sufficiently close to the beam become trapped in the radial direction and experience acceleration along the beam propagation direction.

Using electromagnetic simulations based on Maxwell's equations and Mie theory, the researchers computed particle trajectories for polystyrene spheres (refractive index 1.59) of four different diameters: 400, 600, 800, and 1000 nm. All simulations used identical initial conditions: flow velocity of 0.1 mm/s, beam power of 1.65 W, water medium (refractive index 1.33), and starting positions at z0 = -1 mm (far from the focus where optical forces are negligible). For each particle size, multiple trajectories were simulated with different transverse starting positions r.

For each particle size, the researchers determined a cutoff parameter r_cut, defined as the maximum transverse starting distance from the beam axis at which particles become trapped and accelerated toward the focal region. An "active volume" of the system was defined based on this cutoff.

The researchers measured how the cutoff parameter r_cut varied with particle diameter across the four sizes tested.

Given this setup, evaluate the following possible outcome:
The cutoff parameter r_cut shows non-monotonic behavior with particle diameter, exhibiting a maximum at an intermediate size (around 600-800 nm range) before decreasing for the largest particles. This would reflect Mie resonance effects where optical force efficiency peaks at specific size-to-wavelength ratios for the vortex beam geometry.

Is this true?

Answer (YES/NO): NO